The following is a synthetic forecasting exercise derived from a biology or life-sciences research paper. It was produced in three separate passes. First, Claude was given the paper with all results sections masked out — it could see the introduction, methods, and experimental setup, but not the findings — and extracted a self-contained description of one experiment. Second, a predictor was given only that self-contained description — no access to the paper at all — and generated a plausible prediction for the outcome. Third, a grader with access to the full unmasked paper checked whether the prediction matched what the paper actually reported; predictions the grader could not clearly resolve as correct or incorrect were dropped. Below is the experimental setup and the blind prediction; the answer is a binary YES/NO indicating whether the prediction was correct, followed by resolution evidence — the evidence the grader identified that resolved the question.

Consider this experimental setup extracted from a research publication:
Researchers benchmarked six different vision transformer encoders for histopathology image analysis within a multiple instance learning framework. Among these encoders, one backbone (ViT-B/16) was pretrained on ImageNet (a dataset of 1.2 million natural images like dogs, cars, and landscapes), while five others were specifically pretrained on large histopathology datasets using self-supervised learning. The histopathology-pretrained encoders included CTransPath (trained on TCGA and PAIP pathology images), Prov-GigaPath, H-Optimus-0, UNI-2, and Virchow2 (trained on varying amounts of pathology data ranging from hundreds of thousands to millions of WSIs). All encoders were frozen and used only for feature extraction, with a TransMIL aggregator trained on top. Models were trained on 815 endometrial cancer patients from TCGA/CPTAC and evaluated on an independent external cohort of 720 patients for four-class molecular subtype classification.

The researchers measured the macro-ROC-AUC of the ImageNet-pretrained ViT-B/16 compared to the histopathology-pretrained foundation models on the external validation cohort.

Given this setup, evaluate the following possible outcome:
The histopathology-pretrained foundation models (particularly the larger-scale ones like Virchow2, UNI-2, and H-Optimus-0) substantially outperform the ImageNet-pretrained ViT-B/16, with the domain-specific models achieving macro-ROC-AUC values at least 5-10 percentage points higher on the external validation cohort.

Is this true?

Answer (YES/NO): YES